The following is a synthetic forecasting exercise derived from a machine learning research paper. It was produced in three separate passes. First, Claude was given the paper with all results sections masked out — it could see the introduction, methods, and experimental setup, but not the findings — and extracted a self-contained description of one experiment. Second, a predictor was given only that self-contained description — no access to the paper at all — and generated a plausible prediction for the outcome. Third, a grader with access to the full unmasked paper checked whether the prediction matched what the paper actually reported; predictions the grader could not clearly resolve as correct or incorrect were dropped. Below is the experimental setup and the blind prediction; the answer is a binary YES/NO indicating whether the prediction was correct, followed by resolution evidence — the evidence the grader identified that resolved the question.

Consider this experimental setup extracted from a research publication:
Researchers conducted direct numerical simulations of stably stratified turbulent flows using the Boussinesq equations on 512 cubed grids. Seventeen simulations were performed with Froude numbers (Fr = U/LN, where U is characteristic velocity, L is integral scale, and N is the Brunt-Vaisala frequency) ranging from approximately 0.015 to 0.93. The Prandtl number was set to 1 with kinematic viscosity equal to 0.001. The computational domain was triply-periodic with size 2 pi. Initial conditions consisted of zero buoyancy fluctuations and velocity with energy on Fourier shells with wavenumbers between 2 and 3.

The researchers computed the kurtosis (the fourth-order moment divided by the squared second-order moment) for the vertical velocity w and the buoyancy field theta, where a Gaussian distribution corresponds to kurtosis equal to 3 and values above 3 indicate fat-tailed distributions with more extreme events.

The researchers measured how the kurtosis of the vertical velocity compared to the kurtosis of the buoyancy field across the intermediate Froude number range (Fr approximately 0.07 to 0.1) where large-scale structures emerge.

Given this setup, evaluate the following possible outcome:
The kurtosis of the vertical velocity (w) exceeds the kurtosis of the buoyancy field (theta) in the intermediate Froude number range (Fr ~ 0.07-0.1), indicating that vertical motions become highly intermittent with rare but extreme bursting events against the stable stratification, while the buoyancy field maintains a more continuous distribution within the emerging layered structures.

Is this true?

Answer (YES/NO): YES